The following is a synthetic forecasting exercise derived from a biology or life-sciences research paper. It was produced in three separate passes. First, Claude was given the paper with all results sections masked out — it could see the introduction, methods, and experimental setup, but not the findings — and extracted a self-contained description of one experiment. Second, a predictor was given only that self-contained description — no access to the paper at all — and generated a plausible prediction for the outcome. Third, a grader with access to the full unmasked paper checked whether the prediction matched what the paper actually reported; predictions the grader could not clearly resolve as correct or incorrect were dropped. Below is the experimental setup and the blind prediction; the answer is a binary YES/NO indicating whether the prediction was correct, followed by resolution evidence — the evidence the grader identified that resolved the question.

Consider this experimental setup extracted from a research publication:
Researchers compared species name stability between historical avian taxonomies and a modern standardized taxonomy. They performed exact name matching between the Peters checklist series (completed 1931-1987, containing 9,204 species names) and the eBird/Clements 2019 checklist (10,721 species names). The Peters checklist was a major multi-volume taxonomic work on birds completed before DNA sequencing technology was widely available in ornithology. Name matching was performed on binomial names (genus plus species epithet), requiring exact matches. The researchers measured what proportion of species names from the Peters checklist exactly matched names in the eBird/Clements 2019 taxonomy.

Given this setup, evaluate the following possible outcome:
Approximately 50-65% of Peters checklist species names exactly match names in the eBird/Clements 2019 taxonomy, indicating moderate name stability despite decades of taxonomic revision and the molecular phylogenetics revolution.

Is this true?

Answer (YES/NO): NO